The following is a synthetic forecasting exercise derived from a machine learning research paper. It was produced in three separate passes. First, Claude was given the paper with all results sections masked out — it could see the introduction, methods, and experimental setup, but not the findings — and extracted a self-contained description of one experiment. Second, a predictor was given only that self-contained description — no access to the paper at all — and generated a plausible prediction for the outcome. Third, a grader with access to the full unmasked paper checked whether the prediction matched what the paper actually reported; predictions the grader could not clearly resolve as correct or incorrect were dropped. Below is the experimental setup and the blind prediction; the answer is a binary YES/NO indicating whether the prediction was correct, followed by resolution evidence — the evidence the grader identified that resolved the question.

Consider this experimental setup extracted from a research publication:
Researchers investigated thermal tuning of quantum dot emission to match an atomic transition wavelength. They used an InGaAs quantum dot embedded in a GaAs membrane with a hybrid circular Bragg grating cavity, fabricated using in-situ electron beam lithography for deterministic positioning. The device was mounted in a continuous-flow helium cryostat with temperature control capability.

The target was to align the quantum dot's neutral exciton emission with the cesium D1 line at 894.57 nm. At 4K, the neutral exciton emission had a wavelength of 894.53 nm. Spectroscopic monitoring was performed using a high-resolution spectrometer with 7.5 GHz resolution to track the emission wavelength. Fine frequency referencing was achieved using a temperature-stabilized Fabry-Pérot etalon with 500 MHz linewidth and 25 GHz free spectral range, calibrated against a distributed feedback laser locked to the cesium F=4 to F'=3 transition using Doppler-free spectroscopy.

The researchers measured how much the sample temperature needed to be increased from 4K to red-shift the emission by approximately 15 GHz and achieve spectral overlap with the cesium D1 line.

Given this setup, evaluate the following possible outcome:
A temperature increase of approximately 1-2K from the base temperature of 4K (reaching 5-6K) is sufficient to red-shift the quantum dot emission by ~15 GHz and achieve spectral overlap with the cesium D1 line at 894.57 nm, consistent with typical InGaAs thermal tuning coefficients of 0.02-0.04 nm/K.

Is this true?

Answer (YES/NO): NO